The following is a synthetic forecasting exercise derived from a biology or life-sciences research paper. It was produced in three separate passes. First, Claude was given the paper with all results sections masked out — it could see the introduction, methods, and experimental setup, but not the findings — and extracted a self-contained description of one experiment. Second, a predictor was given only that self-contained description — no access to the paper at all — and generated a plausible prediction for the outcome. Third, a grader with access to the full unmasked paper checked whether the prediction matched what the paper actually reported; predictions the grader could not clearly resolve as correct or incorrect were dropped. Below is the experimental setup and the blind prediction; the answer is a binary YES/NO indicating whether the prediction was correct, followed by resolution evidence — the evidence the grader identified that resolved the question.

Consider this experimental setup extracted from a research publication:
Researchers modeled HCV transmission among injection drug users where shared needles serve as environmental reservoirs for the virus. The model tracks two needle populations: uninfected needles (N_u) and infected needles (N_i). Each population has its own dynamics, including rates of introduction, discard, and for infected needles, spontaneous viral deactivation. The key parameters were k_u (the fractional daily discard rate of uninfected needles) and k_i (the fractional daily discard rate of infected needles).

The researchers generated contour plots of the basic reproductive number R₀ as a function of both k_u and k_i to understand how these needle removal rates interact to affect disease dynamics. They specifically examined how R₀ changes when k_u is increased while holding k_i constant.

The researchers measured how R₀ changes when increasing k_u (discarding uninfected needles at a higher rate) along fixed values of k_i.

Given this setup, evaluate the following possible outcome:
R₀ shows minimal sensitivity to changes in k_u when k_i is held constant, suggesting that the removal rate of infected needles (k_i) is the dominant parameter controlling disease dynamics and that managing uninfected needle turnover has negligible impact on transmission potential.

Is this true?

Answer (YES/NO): NO